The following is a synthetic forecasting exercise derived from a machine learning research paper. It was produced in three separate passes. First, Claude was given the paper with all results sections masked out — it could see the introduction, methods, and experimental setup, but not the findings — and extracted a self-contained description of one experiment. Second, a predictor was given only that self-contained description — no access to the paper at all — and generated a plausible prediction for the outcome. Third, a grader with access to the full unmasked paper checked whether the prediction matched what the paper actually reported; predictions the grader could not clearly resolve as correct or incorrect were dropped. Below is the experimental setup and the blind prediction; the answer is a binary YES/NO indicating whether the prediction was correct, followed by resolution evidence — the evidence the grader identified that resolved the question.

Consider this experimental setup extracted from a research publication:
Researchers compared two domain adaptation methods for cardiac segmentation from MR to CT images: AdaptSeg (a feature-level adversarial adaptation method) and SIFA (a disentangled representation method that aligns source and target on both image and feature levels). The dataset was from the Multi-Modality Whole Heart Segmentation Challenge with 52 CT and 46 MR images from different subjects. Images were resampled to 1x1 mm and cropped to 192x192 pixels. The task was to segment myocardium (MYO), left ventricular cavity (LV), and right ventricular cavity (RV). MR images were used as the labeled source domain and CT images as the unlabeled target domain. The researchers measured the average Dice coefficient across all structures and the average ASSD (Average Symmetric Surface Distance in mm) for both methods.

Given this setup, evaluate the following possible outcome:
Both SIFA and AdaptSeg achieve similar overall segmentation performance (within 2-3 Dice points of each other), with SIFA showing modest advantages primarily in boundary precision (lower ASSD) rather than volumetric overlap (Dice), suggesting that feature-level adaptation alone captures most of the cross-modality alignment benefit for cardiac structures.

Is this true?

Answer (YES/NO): NO